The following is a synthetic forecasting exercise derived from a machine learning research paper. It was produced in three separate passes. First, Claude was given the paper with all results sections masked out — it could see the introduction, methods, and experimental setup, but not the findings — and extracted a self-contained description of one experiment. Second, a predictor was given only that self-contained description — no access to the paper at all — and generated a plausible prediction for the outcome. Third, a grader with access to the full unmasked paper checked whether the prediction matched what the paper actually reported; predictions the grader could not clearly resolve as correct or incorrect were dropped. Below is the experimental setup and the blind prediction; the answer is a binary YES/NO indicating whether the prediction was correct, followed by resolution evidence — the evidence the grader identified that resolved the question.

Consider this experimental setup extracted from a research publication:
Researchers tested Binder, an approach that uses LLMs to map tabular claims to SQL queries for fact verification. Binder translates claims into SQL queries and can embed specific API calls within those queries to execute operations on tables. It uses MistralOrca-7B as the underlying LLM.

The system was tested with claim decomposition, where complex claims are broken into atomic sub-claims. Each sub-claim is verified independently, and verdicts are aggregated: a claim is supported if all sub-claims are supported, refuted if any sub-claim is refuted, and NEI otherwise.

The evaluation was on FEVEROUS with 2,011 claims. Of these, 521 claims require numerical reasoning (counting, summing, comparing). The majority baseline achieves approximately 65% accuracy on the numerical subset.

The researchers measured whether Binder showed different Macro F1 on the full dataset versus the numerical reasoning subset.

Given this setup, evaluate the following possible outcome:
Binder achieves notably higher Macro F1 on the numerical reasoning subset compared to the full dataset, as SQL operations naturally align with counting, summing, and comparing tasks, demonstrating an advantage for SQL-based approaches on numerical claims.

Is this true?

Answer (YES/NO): NO